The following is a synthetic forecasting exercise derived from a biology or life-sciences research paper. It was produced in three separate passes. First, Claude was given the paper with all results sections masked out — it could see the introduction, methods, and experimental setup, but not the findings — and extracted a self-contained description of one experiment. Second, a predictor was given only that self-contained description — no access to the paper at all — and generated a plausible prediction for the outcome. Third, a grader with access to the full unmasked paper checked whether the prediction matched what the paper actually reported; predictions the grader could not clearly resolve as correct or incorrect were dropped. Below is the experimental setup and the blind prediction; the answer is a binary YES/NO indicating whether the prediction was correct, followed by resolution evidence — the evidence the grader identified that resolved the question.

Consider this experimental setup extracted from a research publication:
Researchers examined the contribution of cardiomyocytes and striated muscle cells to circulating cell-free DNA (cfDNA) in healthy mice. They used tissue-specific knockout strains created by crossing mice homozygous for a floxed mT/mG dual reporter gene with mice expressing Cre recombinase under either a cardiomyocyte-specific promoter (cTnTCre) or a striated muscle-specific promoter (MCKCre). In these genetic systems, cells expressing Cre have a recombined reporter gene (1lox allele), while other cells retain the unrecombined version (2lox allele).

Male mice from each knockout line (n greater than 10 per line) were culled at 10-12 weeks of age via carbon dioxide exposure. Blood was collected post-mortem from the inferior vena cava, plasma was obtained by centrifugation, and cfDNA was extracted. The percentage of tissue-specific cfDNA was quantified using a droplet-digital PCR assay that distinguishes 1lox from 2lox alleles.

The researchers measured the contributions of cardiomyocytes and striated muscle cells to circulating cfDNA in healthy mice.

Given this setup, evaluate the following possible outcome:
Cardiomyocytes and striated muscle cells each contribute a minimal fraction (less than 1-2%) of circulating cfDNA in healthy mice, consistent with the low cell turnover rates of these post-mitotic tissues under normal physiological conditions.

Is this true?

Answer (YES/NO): YES